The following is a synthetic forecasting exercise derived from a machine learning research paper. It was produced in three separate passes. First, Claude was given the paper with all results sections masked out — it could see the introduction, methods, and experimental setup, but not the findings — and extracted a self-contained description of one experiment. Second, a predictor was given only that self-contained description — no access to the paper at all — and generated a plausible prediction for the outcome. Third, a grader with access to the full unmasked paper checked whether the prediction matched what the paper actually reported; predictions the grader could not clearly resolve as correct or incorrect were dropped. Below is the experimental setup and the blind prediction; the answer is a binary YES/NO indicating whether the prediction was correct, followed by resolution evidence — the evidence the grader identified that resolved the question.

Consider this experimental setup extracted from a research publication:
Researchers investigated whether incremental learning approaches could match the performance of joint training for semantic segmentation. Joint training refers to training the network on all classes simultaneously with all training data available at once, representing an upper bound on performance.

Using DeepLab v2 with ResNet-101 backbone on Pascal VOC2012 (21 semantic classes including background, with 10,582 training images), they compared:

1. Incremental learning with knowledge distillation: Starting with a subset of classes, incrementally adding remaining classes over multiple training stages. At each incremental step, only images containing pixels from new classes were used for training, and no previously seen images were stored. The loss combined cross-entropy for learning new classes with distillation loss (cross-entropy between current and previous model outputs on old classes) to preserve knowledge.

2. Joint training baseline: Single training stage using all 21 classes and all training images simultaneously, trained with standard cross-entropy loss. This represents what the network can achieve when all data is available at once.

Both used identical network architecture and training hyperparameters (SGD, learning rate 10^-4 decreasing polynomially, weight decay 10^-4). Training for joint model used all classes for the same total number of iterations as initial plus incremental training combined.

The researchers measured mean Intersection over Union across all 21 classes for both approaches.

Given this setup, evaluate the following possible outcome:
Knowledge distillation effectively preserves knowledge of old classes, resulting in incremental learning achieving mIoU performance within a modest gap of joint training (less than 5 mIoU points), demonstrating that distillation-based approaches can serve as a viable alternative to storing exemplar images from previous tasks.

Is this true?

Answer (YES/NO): NO